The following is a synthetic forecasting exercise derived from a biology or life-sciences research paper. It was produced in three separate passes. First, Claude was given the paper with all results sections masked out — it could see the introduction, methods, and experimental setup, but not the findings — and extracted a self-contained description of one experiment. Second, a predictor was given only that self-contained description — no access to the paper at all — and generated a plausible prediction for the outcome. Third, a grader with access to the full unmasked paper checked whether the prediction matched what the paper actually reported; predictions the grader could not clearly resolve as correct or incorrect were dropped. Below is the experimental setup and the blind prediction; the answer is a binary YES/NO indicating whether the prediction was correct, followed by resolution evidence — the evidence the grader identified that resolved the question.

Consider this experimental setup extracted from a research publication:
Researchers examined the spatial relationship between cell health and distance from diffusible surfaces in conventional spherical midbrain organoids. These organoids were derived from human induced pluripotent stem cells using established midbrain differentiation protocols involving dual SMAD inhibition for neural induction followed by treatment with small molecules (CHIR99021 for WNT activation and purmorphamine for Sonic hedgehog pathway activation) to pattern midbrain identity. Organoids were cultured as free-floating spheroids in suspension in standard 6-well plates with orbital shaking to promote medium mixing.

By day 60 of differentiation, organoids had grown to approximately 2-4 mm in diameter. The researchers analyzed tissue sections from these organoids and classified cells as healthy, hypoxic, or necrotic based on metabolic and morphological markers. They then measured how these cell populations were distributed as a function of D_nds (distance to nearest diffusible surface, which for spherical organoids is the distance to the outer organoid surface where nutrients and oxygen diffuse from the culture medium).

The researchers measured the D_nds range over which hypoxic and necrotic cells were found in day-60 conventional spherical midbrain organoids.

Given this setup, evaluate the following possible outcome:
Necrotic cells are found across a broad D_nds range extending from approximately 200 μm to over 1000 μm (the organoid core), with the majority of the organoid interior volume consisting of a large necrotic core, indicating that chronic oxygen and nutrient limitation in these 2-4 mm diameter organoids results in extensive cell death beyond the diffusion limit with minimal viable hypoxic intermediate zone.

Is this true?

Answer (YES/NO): NO